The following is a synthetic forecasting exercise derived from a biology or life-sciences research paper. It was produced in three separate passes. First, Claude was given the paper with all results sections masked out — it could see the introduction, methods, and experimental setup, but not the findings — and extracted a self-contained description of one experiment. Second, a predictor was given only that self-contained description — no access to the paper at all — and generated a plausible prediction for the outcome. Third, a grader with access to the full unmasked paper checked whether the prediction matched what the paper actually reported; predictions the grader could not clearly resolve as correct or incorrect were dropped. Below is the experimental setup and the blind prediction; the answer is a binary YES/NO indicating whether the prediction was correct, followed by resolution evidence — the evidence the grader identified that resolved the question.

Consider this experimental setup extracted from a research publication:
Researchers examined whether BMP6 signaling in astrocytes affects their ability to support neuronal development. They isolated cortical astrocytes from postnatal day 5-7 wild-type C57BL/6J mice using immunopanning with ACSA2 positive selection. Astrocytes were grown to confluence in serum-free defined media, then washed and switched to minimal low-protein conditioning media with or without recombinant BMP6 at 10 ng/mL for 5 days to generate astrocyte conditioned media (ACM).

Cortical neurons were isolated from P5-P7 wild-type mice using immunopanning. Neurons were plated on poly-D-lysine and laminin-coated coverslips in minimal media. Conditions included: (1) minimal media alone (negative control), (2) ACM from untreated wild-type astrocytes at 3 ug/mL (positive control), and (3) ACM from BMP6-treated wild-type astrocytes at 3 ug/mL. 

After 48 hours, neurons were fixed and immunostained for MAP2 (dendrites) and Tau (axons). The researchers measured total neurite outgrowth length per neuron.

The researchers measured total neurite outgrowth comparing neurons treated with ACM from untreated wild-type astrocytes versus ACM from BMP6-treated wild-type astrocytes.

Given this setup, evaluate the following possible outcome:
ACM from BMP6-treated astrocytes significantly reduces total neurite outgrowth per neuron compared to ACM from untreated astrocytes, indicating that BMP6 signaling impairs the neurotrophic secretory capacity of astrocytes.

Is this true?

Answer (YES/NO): YES